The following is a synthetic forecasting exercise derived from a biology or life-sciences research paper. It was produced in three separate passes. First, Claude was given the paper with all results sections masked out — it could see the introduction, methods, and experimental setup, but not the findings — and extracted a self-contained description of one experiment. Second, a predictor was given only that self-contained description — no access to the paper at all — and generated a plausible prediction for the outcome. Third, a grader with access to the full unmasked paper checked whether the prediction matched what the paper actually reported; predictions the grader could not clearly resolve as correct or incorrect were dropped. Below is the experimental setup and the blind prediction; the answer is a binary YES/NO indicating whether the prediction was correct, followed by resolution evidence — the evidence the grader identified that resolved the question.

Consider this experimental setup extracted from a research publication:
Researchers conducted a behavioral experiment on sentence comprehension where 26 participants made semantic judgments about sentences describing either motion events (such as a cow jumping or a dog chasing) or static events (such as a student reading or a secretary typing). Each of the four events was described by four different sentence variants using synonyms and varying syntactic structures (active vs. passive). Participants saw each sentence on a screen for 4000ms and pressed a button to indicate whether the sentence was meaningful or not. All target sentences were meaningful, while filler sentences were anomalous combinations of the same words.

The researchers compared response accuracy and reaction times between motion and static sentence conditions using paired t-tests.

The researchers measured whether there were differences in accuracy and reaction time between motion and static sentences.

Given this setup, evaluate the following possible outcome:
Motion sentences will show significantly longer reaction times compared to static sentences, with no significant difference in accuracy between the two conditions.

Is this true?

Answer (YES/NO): YES